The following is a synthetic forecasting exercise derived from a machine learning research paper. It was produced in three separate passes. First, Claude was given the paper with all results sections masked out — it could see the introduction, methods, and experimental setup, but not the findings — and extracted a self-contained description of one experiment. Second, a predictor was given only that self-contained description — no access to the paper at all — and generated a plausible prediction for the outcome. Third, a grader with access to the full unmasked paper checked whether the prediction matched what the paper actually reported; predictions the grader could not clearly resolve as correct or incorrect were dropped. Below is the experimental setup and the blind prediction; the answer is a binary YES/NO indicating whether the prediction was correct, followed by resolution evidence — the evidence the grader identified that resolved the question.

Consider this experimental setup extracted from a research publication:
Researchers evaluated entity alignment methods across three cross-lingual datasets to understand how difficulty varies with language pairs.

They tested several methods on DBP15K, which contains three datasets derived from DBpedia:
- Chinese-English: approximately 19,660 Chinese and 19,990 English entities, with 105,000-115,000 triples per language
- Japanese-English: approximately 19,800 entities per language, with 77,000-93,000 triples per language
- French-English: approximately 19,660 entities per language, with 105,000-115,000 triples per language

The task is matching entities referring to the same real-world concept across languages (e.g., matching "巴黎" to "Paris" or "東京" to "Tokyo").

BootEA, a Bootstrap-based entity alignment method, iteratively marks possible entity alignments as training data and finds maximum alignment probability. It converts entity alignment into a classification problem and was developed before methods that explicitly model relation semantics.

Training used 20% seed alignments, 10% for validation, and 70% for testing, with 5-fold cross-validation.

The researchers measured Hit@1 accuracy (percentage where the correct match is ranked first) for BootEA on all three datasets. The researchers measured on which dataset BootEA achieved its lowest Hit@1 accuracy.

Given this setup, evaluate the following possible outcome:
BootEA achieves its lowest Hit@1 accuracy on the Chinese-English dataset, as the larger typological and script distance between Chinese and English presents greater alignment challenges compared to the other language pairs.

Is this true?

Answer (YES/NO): NO